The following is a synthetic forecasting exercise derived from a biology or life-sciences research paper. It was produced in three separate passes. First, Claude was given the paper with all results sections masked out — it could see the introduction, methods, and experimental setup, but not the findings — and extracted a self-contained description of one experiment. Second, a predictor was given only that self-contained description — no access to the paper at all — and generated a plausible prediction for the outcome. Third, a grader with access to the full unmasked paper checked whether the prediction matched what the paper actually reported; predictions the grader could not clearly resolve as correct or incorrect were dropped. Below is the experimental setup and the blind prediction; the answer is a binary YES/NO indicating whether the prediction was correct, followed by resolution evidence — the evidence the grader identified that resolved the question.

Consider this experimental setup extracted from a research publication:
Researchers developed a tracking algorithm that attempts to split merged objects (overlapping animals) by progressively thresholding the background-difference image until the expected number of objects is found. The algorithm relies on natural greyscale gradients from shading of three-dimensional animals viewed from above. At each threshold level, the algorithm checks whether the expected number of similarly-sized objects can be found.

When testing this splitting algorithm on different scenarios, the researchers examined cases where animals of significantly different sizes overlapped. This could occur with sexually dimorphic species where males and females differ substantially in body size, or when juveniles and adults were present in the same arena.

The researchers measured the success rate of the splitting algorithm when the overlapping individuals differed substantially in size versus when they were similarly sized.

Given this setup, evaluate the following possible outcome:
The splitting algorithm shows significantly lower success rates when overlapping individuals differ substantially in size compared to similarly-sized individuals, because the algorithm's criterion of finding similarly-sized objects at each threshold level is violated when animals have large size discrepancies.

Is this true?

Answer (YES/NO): YES